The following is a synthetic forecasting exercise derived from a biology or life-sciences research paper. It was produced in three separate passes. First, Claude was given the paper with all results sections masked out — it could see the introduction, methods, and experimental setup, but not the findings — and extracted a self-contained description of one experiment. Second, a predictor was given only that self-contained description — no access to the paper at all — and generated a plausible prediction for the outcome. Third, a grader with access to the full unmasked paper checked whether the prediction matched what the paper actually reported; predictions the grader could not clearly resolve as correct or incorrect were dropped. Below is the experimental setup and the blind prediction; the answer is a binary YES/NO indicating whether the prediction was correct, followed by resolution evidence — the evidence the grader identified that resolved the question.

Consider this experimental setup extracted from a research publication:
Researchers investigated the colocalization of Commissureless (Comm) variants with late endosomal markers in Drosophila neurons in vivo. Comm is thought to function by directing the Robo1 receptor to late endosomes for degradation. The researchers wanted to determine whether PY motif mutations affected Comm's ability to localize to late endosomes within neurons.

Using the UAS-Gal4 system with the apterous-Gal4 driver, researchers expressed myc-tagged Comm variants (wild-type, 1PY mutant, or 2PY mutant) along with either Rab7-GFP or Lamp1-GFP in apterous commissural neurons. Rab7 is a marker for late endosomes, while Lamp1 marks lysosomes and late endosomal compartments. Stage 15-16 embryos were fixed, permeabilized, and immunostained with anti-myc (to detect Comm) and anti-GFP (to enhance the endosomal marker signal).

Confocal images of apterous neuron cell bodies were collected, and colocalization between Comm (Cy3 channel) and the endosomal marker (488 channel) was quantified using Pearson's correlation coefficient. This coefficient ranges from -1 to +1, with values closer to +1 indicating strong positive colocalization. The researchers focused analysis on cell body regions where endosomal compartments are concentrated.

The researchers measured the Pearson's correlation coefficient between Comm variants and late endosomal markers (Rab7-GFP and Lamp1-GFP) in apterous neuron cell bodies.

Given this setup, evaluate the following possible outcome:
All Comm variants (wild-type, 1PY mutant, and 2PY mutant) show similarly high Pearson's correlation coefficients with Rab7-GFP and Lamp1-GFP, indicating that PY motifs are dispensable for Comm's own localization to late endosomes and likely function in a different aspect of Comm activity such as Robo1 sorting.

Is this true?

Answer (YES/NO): NO